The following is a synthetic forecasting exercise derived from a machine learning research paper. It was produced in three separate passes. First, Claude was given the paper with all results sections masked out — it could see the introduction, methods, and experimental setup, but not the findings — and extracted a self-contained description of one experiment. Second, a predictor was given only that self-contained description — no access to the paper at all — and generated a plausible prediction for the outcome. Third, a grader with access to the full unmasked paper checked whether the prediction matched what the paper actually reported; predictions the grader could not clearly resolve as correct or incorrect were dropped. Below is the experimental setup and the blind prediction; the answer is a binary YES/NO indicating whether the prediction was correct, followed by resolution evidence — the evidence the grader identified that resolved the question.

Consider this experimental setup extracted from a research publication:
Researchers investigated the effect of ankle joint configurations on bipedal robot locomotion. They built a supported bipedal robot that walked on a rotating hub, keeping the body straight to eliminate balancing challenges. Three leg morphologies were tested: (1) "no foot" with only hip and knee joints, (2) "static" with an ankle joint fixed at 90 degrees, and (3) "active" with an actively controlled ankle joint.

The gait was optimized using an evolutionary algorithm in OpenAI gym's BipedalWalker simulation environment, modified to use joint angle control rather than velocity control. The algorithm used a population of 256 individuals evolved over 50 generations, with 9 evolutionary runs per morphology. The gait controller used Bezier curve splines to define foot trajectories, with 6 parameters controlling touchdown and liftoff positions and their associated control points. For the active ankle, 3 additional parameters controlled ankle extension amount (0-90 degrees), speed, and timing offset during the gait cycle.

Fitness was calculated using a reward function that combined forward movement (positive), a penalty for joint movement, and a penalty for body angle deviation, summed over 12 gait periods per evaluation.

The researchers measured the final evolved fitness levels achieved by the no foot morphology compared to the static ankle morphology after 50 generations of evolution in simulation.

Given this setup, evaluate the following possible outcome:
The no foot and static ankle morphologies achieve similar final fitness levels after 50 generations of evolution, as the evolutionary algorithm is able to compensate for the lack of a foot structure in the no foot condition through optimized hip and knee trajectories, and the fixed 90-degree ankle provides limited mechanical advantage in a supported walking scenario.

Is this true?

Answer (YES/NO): NO